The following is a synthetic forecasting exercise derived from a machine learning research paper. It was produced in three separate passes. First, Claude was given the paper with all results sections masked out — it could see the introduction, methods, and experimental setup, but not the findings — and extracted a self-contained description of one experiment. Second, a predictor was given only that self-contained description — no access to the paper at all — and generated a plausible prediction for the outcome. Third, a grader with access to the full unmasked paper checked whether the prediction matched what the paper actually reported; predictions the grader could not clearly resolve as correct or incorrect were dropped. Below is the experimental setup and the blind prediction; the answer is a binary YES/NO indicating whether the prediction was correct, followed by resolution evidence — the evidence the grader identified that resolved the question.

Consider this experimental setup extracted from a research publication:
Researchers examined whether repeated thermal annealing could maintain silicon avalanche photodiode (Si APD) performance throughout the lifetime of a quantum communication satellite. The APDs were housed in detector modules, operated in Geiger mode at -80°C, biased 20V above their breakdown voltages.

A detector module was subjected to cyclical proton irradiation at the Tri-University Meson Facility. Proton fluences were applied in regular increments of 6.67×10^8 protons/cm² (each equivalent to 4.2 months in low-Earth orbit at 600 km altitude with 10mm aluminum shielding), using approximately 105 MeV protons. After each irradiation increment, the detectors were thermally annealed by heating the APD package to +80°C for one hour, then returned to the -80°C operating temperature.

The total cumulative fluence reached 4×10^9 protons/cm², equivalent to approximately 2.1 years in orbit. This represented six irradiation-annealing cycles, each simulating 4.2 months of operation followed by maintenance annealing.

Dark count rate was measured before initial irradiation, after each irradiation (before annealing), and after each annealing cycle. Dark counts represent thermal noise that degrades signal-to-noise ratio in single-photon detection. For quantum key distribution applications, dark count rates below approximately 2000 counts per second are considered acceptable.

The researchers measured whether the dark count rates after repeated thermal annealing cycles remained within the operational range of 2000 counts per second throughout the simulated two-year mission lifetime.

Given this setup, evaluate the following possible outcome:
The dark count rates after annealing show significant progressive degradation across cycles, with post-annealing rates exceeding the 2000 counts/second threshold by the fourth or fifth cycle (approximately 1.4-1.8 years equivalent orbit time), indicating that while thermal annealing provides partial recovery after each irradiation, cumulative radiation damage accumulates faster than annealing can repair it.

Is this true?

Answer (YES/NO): NO